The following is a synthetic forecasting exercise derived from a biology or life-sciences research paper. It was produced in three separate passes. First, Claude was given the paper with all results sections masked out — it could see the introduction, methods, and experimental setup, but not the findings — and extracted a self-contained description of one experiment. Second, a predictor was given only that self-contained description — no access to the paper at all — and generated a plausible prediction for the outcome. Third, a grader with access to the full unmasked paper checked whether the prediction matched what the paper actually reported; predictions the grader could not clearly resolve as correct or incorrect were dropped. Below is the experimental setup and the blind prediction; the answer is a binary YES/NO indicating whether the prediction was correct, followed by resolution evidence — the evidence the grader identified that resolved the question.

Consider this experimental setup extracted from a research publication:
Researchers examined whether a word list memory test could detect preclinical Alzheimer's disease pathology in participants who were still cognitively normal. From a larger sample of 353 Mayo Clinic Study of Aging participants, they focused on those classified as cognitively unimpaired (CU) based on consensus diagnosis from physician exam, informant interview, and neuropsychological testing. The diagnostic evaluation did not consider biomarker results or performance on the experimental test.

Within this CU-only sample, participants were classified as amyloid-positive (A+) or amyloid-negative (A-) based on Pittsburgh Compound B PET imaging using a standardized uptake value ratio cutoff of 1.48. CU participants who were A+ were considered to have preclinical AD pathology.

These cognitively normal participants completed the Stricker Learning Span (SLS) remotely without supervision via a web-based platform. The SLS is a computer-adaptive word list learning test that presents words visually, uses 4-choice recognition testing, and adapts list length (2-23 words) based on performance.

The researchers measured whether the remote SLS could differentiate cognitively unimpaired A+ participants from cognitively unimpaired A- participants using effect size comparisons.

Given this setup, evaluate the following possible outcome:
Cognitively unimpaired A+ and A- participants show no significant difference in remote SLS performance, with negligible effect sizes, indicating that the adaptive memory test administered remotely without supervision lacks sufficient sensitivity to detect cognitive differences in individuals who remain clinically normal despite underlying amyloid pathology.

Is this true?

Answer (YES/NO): NO